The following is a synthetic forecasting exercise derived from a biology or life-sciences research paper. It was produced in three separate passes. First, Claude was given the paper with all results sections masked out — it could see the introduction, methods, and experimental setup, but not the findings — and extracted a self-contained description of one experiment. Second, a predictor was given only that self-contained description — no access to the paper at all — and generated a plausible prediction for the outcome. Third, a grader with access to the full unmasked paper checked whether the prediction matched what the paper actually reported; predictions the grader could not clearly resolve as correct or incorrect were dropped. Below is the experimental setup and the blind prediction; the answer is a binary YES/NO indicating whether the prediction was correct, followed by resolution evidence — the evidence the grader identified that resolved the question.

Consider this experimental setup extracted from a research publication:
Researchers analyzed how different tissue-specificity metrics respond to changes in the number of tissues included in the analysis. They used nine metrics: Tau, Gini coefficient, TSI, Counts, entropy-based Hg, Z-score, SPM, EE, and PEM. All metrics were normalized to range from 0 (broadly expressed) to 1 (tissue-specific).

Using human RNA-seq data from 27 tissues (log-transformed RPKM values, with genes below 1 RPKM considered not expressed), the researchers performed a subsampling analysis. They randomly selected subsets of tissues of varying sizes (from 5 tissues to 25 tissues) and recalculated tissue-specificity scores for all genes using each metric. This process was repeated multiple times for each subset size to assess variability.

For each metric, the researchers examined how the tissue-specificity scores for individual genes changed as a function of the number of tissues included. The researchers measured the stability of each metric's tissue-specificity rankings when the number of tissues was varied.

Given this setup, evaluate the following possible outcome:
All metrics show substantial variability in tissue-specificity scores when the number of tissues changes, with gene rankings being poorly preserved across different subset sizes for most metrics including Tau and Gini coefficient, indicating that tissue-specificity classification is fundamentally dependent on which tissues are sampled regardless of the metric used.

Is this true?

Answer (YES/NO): NO